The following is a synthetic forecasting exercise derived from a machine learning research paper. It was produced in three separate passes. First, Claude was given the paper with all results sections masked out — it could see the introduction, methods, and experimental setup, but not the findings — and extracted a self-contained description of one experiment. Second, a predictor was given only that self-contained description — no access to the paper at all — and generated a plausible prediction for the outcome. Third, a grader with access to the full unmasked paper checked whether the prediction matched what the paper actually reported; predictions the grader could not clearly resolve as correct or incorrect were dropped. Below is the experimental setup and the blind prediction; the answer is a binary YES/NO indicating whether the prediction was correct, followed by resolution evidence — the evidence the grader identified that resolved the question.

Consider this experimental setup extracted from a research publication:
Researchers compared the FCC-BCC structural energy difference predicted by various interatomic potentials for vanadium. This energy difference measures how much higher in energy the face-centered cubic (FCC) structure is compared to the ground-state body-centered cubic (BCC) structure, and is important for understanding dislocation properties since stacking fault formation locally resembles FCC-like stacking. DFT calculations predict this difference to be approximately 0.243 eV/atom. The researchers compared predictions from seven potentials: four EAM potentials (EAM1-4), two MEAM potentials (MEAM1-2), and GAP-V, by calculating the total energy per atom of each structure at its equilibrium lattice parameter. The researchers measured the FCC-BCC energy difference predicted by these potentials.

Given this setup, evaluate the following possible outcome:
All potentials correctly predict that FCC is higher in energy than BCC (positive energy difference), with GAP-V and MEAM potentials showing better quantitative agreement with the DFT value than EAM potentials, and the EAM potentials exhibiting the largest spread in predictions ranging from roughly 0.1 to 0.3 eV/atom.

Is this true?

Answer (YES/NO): NO